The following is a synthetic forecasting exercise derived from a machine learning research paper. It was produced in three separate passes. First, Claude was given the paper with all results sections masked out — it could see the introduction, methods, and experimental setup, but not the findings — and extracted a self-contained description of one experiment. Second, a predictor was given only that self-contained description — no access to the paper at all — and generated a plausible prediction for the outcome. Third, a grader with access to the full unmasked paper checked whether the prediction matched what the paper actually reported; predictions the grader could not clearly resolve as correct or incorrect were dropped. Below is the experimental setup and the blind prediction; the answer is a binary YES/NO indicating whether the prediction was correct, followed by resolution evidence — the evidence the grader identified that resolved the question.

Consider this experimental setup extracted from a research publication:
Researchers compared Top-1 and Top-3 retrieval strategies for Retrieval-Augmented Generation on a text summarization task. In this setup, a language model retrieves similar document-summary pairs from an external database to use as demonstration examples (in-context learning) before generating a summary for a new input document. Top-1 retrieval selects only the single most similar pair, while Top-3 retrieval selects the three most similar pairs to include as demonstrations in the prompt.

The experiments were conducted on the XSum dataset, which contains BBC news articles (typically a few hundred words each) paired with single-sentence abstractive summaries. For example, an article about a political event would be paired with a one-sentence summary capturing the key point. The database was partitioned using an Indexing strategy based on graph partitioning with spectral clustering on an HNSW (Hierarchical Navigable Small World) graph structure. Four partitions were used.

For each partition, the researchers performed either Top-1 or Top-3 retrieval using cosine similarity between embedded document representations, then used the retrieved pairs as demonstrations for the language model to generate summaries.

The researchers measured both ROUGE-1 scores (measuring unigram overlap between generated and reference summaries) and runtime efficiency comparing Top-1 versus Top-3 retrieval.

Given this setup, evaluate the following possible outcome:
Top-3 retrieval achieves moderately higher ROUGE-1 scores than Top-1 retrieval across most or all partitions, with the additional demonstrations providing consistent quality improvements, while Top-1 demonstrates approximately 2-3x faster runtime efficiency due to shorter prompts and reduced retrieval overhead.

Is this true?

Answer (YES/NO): NO